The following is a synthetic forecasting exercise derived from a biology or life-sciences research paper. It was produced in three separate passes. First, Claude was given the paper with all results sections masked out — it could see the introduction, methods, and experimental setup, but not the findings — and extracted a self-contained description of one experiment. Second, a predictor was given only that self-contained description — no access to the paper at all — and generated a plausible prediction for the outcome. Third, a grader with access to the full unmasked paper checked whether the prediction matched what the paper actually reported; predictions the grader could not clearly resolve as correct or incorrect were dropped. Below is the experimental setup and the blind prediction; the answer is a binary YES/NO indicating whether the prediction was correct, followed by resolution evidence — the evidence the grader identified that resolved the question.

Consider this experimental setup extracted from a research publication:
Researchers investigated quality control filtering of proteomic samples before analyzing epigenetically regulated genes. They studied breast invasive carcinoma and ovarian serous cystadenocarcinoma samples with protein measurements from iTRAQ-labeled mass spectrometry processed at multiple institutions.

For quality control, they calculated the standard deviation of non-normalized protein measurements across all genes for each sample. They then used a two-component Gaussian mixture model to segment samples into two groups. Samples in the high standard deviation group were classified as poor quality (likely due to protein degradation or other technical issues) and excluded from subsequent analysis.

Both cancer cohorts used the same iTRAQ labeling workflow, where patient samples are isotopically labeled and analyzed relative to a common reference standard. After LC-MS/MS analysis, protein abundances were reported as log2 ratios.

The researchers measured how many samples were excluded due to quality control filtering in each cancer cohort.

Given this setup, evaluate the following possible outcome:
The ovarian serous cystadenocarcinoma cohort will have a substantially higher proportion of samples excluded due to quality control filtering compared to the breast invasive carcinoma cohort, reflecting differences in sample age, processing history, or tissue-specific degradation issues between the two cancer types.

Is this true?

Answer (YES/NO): NO